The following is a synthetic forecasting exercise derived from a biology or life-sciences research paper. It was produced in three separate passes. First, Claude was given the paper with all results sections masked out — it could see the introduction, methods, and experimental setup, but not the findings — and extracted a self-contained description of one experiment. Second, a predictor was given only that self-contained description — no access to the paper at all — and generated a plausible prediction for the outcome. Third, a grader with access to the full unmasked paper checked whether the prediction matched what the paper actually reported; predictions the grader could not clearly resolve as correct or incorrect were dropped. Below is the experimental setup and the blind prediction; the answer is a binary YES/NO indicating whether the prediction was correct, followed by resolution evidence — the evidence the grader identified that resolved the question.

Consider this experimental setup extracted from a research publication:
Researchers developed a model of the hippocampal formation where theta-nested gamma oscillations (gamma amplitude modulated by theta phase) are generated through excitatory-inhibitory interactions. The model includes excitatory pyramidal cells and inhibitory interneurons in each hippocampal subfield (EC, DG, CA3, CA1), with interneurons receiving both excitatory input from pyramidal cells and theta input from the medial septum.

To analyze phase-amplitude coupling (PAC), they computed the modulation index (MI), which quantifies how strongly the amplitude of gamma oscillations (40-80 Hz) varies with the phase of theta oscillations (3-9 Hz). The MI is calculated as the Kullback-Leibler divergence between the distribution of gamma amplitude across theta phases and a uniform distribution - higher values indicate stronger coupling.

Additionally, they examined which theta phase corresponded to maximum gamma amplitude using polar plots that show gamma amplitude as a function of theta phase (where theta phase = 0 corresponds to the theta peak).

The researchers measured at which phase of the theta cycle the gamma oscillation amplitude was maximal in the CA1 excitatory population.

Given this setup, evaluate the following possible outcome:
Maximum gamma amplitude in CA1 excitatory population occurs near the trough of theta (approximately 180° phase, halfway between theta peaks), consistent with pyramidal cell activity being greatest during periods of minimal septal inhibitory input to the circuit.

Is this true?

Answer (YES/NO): NO